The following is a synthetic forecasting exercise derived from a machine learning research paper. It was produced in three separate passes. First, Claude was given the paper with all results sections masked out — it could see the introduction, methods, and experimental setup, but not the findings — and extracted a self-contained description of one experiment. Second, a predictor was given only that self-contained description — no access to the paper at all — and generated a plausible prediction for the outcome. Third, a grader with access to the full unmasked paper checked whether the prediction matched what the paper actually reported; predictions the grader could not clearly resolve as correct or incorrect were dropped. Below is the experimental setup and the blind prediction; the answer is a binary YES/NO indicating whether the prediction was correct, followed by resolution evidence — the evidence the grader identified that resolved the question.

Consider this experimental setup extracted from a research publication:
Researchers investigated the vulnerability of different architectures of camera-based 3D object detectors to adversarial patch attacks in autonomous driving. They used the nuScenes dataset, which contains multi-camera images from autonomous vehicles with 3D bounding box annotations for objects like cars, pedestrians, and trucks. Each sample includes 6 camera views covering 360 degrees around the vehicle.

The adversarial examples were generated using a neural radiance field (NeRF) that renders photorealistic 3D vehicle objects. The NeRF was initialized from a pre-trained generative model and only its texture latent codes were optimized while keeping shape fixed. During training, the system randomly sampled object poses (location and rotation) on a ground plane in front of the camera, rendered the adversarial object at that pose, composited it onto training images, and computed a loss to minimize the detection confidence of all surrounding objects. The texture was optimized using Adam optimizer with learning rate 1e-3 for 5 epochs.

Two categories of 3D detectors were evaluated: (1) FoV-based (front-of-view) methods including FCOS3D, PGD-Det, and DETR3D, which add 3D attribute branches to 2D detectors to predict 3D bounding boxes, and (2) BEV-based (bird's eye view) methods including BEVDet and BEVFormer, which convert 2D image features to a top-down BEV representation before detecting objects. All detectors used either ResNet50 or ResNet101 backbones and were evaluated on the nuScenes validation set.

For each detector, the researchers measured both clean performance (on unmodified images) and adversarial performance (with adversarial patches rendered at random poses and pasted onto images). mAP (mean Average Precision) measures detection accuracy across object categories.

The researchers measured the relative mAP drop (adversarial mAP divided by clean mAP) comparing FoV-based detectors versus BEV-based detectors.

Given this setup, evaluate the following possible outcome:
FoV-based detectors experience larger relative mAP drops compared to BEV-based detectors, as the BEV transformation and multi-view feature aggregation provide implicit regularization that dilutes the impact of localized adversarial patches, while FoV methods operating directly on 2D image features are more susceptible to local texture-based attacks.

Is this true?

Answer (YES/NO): NO